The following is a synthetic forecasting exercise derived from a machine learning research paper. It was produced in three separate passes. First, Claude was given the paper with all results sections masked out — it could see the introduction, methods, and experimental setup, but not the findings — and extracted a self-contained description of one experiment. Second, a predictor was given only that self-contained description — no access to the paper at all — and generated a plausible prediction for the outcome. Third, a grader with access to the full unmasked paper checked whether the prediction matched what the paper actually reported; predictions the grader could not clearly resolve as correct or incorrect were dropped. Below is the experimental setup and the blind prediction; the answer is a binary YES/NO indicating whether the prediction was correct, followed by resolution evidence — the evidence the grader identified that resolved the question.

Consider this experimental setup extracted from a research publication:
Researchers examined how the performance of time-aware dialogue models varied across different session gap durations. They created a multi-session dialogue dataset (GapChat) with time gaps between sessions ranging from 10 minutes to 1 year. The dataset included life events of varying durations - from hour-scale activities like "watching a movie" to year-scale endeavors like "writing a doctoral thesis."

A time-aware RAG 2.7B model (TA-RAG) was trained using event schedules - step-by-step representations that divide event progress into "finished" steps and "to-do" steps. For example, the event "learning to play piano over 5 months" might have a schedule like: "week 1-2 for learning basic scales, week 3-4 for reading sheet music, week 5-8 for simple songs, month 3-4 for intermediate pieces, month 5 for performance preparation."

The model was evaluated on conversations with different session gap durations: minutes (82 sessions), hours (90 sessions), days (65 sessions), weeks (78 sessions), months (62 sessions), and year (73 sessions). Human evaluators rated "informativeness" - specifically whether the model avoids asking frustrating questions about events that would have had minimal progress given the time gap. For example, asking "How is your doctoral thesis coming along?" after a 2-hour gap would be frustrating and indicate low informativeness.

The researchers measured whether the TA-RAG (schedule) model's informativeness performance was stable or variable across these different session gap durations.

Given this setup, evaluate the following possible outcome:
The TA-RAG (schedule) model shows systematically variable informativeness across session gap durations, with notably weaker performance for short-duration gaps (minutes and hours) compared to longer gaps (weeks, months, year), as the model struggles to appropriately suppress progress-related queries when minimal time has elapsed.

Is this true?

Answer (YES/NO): NO